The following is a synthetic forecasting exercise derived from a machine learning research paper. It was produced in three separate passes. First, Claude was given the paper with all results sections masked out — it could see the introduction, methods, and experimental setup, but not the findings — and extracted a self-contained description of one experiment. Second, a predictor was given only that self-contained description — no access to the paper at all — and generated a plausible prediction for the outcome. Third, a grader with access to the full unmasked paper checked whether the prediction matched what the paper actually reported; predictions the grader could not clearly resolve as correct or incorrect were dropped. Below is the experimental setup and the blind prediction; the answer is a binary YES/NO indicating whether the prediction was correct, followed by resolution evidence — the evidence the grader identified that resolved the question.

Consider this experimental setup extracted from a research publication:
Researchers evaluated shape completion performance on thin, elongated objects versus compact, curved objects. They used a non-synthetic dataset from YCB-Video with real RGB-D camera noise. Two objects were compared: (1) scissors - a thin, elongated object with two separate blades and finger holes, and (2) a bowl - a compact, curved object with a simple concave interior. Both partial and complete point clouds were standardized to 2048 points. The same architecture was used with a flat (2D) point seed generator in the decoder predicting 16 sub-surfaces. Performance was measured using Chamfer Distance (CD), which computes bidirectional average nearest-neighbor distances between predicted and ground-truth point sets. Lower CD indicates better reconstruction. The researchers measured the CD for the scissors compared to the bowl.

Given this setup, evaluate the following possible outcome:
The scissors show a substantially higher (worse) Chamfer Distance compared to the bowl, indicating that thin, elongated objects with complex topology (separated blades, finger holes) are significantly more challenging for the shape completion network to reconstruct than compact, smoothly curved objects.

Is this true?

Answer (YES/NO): NO